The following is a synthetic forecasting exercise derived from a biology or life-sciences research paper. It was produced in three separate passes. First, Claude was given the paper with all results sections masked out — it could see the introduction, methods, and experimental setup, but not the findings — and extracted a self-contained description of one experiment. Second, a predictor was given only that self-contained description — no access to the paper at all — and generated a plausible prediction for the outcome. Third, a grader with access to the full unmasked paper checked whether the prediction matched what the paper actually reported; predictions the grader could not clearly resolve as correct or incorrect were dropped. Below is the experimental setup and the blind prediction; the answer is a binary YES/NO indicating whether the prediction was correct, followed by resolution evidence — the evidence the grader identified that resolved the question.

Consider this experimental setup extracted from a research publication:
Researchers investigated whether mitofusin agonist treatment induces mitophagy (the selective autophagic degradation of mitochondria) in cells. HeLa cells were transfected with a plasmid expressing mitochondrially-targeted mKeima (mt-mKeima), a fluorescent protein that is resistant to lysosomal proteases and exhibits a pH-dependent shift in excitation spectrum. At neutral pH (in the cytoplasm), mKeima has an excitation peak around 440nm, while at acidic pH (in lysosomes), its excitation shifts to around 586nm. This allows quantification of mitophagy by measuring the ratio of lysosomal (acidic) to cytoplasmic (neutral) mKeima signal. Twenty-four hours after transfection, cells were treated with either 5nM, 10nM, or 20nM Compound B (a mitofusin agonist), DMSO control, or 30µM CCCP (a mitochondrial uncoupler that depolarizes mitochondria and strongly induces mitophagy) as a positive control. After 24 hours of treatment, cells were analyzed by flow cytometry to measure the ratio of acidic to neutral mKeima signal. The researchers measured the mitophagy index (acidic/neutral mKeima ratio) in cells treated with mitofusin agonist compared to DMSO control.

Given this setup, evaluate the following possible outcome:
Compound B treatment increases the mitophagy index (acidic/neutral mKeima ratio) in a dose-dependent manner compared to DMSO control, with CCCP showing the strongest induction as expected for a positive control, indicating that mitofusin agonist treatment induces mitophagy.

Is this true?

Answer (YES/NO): NO